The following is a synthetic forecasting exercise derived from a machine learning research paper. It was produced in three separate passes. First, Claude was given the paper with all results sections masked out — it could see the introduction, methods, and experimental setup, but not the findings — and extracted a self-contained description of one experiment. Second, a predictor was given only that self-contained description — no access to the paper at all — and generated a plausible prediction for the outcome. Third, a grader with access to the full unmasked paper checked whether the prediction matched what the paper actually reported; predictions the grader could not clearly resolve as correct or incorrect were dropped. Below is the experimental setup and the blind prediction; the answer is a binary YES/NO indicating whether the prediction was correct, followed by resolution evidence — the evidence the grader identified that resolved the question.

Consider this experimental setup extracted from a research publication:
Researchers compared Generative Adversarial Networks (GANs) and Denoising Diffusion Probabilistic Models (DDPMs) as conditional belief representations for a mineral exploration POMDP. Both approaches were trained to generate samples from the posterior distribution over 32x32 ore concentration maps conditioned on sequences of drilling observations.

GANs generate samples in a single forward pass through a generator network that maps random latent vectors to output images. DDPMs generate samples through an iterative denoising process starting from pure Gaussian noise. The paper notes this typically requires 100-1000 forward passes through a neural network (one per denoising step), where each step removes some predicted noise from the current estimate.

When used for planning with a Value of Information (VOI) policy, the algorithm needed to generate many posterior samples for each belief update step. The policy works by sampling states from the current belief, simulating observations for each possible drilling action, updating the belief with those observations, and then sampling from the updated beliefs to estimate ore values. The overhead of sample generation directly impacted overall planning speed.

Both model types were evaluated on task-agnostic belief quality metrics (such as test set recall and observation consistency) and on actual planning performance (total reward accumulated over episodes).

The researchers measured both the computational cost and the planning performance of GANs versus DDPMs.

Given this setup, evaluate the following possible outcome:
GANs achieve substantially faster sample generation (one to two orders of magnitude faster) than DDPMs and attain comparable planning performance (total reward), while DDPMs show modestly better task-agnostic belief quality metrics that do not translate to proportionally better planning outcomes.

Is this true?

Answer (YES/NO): NO